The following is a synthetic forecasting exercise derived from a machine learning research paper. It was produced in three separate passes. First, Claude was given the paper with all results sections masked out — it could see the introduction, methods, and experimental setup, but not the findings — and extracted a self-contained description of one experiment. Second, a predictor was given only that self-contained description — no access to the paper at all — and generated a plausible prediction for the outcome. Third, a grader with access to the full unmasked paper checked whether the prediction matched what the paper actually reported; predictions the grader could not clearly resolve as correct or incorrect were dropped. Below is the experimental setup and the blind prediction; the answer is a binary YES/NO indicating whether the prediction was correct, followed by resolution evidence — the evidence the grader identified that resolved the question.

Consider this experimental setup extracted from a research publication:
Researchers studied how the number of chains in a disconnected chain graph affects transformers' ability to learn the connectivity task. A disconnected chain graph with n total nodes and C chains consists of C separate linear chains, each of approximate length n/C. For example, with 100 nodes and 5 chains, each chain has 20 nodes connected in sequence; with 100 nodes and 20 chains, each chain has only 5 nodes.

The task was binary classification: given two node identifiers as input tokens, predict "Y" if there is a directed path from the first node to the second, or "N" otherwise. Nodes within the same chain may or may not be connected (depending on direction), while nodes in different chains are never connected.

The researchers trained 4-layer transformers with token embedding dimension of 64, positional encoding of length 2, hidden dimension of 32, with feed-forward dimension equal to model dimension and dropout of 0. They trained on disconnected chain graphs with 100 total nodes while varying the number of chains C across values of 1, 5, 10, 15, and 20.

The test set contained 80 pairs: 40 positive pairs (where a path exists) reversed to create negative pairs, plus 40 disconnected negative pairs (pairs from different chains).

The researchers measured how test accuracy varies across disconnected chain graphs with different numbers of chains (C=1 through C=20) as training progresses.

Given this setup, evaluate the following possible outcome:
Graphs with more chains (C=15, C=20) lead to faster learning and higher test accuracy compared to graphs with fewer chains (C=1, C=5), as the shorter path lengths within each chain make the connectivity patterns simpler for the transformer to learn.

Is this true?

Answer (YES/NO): NO